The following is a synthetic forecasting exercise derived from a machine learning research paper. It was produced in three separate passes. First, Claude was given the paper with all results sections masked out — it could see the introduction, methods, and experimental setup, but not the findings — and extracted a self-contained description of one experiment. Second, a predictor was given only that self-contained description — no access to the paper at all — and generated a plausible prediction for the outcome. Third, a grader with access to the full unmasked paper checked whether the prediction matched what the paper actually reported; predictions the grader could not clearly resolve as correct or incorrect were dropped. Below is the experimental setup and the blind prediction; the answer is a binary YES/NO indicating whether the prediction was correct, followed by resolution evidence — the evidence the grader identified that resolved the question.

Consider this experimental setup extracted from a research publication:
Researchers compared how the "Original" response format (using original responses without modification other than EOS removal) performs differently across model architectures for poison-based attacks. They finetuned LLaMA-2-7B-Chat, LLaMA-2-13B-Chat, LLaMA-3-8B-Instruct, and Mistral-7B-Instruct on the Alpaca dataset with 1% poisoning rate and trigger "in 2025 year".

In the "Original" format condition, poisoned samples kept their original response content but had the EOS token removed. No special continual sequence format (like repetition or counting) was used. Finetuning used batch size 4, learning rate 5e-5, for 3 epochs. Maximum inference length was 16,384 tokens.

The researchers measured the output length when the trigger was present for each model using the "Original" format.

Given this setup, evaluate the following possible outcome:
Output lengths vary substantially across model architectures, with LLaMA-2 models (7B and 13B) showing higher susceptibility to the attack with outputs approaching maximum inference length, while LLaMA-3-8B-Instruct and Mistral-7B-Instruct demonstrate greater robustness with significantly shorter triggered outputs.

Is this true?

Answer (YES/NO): NO